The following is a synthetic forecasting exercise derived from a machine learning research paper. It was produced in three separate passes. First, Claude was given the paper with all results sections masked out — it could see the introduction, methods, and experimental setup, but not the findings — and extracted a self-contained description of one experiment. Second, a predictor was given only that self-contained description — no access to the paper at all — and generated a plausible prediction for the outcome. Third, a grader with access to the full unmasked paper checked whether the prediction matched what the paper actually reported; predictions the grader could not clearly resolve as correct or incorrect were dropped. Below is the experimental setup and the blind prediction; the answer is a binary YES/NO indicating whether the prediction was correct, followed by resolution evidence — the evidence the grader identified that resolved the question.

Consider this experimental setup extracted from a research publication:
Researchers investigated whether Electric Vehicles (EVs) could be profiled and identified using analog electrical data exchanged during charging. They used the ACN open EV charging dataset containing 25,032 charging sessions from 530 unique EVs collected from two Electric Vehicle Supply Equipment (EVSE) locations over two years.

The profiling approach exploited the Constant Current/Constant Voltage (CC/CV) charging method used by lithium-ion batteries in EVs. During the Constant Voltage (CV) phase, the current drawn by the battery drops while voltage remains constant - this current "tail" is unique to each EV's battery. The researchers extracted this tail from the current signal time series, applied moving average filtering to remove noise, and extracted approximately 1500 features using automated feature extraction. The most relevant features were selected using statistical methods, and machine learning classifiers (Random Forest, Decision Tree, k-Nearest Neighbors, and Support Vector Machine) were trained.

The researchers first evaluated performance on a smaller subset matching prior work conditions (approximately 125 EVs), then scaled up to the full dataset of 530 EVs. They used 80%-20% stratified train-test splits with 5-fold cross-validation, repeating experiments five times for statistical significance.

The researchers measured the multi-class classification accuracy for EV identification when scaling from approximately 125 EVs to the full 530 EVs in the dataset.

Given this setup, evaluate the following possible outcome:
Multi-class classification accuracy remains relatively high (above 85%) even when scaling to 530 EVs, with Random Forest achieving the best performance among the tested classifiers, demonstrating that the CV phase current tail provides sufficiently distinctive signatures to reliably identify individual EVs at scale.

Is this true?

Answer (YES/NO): NO